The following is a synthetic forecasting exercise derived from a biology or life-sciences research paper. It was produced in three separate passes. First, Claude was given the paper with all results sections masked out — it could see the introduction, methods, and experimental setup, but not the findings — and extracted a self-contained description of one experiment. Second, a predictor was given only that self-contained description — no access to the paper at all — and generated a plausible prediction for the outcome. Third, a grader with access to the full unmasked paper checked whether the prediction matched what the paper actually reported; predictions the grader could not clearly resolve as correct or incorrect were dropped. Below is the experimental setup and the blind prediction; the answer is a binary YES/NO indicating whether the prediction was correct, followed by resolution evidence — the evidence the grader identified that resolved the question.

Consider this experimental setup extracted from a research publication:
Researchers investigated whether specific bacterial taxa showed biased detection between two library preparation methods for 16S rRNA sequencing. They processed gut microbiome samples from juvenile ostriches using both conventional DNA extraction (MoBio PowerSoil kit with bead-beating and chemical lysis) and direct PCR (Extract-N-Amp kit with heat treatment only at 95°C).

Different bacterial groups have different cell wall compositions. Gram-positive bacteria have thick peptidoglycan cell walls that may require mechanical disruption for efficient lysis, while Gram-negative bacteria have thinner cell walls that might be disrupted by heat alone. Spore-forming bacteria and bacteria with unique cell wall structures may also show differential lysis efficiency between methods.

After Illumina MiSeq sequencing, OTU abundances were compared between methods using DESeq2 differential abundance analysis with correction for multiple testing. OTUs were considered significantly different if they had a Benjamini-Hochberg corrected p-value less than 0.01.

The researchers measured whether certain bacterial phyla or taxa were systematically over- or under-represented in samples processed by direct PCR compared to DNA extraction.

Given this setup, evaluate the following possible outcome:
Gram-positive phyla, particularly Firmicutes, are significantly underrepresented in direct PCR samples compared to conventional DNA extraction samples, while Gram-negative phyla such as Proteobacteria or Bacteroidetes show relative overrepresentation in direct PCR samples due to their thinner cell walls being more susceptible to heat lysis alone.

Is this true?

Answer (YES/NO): NO